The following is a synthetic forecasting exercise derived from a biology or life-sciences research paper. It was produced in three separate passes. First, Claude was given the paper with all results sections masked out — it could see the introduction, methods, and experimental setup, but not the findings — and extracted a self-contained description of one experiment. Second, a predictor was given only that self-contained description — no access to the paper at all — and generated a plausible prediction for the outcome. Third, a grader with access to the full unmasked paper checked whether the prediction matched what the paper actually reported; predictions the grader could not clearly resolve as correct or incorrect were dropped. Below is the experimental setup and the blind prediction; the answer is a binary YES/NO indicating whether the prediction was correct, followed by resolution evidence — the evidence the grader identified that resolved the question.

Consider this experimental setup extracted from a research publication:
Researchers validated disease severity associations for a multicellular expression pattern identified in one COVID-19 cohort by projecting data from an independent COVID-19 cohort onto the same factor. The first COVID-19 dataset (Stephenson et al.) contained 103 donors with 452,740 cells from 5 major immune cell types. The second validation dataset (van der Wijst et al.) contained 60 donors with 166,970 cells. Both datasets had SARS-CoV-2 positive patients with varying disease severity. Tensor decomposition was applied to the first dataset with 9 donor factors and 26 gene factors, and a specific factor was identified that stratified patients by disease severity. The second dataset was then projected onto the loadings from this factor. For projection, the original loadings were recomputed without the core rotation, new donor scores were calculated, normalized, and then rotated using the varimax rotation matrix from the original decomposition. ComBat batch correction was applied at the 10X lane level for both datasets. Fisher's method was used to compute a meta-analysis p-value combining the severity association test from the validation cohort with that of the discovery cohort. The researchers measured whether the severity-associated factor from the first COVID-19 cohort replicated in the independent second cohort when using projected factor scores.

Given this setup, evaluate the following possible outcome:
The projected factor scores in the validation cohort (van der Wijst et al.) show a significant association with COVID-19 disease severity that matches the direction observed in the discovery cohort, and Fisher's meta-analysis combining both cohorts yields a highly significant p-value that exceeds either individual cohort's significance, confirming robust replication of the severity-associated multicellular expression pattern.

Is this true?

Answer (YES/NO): YES